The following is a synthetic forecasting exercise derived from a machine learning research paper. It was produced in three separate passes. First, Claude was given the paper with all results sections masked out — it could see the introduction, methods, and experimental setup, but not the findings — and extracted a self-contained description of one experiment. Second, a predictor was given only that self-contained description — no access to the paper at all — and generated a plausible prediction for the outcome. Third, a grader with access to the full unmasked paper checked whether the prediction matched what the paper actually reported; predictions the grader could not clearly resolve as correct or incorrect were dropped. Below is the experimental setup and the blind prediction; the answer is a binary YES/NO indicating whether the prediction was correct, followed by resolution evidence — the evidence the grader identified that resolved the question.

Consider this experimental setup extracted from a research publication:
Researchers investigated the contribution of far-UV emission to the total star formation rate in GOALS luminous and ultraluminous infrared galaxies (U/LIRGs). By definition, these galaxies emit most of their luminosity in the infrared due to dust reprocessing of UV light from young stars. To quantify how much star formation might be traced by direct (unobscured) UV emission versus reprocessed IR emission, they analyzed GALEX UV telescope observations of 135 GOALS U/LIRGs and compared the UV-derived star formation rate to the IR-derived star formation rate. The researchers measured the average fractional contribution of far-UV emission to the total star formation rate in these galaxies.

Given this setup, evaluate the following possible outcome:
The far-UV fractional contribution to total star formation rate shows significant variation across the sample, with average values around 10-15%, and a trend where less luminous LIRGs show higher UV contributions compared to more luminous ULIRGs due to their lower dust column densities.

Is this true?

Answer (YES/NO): NO